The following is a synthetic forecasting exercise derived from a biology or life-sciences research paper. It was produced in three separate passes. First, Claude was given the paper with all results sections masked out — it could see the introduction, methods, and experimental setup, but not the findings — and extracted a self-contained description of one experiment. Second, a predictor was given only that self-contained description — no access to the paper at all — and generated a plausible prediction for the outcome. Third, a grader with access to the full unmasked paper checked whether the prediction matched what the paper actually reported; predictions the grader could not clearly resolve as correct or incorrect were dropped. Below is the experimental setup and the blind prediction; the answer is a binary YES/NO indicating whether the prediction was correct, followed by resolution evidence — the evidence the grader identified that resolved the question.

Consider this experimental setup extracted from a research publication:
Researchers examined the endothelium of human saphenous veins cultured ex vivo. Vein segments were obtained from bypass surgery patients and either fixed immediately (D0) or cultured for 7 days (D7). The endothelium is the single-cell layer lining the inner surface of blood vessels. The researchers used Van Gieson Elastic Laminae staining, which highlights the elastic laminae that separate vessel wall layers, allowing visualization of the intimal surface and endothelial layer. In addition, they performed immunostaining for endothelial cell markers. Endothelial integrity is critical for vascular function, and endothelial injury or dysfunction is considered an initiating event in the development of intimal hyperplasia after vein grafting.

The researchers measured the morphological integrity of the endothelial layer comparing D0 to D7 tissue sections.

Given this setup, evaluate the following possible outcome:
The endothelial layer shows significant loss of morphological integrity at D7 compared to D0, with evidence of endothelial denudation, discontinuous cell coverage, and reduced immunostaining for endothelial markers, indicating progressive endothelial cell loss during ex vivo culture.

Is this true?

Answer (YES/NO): NO